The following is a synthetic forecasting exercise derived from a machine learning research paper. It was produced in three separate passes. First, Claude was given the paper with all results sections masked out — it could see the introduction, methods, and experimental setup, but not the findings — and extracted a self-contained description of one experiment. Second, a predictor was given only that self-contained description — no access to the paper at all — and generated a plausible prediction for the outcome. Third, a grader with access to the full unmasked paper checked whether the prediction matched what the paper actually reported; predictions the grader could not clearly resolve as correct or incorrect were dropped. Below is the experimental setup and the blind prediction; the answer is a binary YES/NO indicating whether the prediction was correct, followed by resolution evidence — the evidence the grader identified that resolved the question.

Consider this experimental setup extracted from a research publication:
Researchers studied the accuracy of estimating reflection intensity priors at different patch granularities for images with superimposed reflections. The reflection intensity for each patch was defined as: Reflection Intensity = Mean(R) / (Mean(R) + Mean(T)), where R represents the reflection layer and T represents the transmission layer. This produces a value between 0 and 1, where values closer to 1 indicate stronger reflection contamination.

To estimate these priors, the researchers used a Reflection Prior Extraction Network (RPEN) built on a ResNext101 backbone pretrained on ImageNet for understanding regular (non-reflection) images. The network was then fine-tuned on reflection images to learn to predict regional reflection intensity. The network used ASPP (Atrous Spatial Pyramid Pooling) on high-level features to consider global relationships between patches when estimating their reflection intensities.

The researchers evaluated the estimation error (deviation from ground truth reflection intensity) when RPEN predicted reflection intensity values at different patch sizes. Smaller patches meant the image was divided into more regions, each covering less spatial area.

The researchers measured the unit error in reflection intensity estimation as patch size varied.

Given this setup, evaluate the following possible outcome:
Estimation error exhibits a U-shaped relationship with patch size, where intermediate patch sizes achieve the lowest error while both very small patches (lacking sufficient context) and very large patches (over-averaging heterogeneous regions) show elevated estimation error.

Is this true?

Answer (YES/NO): NO